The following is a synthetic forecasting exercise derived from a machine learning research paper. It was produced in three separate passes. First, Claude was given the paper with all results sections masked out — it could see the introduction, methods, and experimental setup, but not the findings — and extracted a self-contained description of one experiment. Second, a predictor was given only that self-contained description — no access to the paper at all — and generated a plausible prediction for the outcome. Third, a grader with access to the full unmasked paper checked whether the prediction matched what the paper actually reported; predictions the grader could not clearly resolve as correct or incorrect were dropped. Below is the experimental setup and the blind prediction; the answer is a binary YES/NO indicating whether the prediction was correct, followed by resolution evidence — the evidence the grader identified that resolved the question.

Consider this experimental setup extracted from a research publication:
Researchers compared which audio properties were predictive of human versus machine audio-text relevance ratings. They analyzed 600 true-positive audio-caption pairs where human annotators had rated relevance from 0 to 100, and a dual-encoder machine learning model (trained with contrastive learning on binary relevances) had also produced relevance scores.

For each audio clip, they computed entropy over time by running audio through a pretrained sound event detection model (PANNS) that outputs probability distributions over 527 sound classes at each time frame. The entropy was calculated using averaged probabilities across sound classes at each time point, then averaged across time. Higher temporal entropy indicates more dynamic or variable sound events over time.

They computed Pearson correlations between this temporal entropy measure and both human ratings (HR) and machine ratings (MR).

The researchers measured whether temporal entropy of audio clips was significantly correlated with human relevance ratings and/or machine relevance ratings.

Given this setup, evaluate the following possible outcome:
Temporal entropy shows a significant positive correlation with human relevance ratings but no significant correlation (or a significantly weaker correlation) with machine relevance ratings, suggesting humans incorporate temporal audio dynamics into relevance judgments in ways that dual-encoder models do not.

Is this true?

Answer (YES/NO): NO